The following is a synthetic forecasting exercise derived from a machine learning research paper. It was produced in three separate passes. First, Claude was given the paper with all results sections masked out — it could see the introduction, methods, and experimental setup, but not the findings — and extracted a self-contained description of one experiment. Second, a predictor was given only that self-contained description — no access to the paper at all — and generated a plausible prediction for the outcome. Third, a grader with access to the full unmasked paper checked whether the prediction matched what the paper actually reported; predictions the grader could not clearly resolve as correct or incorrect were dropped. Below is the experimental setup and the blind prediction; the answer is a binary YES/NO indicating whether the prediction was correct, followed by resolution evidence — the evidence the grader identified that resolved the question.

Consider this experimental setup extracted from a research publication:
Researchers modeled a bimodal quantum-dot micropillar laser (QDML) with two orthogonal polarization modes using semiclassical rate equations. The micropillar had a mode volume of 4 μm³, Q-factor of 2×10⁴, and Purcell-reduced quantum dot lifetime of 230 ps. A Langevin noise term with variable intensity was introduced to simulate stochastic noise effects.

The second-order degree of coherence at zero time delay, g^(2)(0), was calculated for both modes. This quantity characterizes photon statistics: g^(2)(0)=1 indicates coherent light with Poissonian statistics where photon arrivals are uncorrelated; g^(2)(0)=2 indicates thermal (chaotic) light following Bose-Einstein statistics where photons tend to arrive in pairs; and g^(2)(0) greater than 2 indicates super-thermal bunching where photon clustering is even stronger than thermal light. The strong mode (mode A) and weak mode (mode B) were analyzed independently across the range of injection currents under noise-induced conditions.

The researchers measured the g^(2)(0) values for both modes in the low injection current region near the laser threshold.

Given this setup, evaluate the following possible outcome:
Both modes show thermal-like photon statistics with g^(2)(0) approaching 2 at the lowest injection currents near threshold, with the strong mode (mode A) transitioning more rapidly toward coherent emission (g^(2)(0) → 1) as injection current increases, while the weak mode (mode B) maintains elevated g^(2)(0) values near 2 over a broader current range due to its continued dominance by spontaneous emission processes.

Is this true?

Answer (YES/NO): NO